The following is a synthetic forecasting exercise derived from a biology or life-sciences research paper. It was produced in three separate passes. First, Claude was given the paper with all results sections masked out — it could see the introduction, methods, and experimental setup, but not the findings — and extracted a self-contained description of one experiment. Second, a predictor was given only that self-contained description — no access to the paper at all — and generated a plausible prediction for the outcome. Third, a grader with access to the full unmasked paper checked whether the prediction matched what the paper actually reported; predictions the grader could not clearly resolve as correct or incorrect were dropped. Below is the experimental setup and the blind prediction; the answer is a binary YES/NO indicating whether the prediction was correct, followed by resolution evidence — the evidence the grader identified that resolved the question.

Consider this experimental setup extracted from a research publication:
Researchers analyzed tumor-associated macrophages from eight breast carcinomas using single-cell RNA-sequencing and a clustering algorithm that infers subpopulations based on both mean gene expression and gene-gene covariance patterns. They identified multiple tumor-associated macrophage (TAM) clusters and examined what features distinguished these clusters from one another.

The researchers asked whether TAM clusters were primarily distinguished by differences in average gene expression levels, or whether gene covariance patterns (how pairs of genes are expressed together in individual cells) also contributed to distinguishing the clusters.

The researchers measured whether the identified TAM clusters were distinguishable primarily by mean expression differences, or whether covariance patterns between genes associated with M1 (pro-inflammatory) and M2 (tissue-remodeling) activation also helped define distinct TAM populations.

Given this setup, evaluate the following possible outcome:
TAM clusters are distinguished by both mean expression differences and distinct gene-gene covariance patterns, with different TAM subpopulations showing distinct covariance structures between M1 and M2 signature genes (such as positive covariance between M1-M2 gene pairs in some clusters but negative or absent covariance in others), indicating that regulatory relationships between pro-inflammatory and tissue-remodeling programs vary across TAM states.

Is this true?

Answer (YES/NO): NO